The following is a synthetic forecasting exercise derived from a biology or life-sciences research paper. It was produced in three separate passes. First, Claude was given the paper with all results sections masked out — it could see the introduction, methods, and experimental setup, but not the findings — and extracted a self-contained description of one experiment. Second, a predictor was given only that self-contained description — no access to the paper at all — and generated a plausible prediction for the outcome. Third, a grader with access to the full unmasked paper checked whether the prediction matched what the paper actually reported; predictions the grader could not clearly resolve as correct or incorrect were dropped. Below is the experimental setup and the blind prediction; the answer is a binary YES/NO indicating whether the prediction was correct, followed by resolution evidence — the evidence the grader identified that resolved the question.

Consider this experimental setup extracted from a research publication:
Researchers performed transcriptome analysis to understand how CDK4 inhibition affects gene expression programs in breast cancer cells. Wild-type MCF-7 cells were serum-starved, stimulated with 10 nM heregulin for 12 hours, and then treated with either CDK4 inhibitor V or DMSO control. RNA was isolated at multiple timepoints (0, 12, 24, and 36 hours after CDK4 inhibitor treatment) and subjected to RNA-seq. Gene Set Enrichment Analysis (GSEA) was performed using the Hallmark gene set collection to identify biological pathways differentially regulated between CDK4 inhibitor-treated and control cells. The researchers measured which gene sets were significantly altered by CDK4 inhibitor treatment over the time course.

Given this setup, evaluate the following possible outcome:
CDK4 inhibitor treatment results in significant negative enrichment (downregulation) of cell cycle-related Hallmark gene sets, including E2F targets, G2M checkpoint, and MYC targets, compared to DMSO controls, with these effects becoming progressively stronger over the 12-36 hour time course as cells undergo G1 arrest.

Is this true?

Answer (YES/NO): NO